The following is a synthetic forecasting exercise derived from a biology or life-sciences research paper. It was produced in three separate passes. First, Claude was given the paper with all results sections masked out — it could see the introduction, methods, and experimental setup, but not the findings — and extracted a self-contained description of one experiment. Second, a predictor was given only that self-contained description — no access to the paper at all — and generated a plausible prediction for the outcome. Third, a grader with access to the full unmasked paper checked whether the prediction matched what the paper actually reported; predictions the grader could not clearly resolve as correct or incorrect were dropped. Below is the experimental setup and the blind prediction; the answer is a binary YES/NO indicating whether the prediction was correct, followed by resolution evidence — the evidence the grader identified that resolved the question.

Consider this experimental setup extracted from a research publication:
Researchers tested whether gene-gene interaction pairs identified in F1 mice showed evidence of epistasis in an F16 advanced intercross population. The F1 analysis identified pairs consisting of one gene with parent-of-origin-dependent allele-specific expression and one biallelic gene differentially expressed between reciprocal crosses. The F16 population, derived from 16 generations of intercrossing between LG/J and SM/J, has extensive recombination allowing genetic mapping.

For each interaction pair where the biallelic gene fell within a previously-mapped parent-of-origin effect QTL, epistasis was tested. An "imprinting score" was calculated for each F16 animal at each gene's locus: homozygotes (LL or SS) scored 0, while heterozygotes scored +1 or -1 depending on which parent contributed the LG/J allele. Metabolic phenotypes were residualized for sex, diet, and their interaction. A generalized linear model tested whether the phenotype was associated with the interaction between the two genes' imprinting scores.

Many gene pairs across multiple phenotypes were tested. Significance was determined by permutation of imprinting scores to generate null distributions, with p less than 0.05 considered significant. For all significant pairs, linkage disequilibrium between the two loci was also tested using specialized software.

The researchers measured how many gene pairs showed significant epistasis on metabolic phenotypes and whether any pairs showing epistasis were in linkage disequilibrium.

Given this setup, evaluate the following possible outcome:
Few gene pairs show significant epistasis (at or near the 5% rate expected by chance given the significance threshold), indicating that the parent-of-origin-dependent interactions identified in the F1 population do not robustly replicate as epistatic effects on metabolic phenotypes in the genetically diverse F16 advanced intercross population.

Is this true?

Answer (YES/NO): NO